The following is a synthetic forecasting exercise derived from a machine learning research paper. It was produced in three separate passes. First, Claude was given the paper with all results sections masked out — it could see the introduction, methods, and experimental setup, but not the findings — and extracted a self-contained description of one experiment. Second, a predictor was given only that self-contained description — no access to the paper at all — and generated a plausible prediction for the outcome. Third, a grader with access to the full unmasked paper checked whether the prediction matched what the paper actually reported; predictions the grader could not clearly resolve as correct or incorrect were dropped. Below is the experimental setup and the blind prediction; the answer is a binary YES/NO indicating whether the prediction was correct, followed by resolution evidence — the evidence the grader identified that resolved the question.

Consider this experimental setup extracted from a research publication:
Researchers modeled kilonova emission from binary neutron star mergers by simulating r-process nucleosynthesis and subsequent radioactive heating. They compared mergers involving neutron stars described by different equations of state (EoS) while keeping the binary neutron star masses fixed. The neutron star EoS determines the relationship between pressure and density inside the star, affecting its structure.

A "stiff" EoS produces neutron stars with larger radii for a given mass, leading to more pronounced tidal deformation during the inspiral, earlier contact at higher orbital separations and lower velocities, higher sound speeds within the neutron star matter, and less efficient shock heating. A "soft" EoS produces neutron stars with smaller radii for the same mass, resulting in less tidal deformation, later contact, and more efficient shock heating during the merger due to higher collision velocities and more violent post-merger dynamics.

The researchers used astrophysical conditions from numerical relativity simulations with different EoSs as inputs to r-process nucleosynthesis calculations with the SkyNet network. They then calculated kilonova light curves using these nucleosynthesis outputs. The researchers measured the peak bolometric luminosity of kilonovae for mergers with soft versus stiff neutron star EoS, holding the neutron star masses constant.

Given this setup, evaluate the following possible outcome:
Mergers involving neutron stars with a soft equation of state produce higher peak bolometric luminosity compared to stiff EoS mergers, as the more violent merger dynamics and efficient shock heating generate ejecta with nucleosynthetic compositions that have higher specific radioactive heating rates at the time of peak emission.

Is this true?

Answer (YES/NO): NO